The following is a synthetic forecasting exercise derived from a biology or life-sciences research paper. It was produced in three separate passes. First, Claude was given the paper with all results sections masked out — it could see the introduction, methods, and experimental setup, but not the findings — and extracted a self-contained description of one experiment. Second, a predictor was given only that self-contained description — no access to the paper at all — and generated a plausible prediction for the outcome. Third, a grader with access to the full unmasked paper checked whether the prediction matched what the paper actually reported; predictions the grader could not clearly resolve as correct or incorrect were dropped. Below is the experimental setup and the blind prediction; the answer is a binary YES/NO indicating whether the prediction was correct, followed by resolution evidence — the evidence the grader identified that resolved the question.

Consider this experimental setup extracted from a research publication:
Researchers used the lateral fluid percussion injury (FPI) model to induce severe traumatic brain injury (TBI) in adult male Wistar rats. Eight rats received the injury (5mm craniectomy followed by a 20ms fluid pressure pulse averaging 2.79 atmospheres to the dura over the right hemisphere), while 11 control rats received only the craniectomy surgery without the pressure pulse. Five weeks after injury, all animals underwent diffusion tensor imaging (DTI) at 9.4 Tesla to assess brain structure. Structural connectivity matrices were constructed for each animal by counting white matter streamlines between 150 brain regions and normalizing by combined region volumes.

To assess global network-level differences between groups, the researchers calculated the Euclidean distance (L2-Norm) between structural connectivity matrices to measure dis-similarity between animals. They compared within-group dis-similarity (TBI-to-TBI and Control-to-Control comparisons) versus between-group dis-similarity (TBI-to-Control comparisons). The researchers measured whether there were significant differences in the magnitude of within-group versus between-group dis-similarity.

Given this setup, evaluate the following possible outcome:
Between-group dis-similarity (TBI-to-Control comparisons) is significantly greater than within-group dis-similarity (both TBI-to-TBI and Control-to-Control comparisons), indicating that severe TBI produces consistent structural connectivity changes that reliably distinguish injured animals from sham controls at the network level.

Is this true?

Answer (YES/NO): NO